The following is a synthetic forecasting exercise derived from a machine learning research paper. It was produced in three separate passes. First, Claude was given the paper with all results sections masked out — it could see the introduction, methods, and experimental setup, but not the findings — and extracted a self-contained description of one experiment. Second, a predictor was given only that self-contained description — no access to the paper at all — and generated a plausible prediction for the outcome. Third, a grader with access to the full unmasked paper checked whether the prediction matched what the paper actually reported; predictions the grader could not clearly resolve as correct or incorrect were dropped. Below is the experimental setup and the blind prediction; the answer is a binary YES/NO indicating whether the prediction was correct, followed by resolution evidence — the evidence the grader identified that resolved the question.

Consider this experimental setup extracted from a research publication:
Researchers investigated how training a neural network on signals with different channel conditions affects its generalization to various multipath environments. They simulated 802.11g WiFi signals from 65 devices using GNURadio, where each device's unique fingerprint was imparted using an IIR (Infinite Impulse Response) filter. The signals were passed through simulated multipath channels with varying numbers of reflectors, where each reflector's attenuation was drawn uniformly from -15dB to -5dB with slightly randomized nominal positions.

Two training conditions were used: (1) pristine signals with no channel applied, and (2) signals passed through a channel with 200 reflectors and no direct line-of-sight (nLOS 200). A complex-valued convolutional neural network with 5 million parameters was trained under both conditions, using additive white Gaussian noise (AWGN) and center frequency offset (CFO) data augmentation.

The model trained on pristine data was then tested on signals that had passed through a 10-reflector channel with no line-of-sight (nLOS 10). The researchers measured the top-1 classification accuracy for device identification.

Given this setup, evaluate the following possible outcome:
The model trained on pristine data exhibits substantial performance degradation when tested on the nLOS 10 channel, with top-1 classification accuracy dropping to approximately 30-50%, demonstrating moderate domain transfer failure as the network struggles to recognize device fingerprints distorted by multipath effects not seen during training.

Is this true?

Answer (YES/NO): NO